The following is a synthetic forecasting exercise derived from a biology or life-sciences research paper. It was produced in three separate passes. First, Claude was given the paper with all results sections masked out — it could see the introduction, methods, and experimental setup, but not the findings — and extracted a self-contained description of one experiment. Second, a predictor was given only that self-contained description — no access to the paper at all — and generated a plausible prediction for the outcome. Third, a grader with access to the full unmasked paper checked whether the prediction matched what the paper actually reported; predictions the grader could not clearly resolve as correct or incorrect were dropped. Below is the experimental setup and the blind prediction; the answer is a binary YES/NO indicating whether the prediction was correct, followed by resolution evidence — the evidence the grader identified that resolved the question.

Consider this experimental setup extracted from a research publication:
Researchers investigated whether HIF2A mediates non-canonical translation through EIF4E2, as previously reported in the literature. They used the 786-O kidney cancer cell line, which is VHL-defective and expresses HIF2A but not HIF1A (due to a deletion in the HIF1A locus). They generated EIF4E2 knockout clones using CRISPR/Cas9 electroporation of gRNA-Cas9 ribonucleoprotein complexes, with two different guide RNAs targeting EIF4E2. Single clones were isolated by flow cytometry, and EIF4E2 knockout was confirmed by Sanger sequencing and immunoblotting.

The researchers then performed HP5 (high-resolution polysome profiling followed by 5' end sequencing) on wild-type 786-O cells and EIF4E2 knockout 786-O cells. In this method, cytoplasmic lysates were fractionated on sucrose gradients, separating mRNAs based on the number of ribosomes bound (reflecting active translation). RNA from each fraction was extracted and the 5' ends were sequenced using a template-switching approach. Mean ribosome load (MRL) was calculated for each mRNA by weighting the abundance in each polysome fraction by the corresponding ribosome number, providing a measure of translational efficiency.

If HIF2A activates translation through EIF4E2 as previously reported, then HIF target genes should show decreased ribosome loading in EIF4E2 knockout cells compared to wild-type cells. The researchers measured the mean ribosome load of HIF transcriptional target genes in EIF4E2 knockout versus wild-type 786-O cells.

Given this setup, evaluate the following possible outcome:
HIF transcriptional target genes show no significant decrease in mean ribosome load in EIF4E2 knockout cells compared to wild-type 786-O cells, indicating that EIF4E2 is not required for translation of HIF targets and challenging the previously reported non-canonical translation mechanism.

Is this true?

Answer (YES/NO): YES